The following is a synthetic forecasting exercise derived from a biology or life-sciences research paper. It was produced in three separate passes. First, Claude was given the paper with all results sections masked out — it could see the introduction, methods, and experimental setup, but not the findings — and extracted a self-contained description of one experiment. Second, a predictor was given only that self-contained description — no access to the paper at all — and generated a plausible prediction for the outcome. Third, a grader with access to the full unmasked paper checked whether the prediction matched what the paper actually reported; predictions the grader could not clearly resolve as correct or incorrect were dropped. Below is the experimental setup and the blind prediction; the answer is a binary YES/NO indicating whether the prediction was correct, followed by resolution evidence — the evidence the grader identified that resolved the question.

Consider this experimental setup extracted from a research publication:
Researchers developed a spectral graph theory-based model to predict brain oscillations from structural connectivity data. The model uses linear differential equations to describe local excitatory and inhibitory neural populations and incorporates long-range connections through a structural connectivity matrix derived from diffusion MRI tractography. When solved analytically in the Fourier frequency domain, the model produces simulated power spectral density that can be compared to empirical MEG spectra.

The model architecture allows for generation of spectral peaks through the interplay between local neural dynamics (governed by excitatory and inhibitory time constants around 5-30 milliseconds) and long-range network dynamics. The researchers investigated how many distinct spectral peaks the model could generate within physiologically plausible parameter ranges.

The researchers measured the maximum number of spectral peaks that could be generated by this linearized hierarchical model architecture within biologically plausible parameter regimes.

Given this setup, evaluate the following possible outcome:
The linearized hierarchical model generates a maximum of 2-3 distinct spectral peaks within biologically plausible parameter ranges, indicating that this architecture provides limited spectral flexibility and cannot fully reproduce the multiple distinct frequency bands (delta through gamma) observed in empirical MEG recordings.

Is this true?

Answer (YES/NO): NO